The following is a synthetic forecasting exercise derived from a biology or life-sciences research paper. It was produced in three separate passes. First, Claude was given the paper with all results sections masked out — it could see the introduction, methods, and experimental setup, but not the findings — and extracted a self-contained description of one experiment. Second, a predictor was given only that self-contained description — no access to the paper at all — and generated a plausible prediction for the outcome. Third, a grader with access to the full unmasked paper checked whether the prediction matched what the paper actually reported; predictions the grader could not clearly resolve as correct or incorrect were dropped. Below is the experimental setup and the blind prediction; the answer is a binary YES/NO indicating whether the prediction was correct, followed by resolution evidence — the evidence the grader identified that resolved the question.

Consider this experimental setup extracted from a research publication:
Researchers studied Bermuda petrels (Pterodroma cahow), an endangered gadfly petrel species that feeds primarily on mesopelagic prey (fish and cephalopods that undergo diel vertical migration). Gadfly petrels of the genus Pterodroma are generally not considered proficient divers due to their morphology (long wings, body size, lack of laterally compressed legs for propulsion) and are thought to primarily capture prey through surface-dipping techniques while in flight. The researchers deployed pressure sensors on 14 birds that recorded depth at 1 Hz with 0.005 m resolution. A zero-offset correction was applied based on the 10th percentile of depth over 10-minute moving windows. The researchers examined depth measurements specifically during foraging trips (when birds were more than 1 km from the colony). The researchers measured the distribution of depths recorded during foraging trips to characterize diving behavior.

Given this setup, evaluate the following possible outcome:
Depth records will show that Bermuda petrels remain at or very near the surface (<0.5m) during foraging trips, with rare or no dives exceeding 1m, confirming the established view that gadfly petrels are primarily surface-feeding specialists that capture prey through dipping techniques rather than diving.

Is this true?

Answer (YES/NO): YES